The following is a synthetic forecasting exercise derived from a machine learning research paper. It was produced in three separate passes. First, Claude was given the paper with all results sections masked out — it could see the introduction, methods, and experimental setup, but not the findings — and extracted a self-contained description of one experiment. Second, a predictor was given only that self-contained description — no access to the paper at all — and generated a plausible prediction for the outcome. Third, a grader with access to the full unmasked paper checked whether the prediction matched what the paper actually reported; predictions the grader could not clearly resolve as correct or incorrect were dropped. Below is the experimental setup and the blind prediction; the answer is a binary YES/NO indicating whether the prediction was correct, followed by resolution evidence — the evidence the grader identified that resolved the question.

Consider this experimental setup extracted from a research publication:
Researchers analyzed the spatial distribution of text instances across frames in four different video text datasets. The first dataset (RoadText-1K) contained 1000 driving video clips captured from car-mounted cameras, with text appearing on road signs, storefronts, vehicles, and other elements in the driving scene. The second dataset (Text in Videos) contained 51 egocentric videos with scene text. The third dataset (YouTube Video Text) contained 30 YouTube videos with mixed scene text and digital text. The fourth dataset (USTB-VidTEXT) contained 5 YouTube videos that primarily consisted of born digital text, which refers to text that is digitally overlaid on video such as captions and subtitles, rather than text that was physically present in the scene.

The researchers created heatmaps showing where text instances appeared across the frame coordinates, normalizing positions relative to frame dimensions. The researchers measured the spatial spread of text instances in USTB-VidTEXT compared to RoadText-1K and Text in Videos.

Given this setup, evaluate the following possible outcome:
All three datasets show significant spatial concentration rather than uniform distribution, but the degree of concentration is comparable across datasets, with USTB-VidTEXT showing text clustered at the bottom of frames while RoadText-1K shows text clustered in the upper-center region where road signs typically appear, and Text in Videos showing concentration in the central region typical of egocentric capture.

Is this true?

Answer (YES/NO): NO